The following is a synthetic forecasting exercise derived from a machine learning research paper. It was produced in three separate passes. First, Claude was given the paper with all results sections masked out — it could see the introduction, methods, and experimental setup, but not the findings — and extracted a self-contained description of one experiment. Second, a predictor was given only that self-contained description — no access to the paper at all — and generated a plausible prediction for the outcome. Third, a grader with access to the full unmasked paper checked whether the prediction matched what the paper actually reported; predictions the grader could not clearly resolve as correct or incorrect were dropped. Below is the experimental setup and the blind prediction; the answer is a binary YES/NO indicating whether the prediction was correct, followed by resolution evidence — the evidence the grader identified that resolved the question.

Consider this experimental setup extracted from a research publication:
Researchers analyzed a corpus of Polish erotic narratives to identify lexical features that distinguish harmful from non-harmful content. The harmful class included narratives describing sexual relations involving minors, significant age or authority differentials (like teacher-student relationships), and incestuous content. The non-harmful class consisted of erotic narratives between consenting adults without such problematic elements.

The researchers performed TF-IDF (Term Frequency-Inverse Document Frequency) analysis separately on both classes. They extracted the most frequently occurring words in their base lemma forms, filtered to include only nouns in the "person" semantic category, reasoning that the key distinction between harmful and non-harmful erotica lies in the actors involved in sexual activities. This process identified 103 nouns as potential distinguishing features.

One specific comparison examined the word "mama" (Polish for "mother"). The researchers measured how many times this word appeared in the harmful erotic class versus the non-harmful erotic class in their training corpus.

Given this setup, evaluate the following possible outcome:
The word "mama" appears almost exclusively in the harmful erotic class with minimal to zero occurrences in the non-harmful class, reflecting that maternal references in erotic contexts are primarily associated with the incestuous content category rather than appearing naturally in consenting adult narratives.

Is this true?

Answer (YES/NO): YES